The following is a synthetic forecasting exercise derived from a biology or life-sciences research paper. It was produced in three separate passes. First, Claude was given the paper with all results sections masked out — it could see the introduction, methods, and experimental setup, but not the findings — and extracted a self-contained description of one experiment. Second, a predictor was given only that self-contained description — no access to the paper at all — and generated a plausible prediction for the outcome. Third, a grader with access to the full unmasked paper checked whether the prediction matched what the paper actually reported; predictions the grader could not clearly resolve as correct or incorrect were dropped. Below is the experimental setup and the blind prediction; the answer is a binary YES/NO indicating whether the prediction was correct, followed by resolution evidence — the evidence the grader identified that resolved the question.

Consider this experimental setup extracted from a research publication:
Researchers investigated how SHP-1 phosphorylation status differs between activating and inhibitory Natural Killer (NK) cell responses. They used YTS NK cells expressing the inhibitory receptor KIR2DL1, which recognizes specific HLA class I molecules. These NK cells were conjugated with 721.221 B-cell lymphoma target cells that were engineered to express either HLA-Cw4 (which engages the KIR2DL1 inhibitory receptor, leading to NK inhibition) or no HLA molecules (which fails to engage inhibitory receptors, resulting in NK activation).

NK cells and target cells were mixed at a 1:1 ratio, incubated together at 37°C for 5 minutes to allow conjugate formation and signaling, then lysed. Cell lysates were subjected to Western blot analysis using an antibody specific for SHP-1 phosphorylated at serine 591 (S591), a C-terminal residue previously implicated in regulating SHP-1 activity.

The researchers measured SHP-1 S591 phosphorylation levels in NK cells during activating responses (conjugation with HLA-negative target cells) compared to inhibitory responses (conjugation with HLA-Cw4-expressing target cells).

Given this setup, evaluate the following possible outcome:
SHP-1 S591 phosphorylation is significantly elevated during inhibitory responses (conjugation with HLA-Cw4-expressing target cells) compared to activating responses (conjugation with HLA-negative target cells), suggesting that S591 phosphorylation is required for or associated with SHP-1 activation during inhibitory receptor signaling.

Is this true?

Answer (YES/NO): NO